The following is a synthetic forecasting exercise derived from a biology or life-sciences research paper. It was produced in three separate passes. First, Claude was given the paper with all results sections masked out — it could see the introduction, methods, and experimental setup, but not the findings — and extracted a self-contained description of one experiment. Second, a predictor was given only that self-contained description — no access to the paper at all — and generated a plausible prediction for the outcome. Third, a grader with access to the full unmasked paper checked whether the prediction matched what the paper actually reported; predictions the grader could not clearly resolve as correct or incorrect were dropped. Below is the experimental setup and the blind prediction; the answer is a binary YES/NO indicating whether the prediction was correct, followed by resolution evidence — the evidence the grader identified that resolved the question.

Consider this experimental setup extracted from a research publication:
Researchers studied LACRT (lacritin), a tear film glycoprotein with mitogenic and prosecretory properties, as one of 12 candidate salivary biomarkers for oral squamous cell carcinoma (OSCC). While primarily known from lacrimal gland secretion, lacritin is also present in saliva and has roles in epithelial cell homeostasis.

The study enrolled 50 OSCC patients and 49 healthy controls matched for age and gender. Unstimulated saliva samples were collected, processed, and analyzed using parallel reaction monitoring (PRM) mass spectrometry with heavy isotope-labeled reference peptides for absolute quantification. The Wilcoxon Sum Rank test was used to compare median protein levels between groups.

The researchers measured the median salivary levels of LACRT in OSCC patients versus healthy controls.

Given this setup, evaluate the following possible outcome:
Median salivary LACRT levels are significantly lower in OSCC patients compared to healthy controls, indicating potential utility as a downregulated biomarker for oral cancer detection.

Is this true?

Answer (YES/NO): YES